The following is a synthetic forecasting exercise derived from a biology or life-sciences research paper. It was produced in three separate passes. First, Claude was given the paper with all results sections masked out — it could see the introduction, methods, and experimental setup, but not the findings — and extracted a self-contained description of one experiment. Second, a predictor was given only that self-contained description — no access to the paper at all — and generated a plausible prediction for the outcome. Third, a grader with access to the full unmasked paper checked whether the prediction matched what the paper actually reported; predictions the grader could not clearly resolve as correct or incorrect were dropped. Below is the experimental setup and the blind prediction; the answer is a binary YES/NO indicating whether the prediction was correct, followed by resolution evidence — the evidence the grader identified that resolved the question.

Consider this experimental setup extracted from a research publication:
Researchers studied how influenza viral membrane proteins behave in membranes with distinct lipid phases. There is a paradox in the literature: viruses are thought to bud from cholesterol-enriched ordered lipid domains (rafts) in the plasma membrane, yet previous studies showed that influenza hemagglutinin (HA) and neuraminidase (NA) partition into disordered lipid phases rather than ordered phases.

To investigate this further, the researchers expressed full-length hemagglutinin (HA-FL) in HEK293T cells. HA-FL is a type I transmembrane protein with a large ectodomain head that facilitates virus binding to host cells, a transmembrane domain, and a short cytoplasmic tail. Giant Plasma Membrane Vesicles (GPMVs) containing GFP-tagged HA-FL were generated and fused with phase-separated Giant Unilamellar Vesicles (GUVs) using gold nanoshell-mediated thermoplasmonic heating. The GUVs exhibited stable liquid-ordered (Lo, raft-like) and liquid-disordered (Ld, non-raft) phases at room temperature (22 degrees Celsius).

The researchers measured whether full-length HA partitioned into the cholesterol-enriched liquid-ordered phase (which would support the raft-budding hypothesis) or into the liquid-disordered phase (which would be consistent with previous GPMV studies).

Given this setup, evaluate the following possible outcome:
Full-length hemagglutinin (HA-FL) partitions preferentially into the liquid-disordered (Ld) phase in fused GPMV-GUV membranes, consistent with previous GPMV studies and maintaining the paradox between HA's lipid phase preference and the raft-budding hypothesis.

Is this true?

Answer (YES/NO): YES